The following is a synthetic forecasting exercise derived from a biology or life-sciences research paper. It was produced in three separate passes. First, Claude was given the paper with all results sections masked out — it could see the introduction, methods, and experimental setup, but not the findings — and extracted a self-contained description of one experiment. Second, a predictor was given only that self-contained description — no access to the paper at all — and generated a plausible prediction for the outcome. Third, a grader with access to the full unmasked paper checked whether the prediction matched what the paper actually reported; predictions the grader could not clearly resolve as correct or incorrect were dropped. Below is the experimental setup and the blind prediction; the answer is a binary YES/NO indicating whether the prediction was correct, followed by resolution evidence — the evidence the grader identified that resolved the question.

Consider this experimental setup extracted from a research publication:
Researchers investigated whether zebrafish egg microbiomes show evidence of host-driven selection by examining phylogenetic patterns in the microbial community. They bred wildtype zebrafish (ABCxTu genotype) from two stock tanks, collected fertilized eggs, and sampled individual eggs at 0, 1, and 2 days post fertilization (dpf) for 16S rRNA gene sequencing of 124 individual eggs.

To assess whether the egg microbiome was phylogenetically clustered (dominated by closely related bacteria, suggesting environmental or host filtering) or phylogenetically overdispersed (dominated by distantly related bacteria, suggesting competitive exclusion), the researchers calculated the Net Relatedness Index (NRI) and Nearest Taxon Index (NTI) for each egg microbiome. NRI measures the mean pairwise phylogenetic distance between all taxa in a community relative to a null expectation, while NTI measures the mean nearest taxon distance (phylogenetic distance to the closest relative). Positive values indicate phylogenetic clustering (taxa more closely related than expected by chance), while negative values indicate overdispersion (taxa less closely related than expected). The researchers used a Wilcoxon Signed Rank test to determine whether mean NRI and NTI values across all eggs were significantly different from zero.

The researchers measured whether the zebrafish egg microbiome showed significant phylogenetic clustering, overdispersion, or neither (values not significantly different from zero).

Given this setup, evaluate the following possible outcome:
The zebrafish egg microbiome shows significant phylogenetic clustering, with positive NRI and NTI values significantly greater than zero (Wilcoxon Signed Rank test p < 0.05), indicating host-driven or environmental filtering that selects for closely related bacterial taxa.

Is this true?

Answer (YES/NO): NO